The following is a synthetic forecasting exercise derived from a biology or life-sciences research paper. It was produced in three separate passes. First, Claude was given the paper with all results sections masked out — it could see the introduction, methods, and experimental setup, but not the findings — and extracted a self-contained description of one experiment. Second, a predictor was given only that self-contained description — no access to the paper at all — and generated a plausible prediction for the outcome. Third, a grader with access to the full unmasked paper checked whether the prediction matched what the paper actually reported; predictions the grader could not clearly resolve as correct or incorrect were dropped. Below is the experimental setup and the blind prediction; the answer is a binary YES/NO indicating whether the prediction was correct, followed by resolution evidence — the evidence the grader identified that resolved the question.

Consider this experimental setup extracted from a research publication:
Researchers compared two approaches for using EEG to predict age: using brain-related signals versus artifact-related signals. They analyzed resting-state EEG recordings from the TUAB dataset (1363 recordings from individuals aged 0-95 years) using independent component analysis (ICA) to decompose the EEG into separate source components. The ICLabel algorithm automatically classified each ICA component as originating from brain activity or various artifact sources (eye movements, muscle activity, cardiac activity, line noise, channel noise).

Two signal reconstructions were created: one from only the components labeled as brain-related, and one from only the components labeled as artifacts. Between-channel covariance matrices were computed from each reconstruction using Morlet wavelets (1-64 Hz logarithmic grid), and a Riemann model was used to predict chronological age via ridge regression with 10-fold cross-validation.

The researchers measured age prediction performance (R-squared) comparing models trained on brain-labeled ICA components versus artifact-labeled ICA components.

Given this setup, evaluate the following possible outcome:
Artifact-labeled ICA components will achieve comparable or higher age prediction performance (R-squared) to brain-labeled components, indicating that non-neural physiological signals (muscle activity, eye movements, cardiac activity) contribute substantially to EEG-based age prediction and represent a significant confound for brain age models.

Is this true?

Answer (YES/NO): NO